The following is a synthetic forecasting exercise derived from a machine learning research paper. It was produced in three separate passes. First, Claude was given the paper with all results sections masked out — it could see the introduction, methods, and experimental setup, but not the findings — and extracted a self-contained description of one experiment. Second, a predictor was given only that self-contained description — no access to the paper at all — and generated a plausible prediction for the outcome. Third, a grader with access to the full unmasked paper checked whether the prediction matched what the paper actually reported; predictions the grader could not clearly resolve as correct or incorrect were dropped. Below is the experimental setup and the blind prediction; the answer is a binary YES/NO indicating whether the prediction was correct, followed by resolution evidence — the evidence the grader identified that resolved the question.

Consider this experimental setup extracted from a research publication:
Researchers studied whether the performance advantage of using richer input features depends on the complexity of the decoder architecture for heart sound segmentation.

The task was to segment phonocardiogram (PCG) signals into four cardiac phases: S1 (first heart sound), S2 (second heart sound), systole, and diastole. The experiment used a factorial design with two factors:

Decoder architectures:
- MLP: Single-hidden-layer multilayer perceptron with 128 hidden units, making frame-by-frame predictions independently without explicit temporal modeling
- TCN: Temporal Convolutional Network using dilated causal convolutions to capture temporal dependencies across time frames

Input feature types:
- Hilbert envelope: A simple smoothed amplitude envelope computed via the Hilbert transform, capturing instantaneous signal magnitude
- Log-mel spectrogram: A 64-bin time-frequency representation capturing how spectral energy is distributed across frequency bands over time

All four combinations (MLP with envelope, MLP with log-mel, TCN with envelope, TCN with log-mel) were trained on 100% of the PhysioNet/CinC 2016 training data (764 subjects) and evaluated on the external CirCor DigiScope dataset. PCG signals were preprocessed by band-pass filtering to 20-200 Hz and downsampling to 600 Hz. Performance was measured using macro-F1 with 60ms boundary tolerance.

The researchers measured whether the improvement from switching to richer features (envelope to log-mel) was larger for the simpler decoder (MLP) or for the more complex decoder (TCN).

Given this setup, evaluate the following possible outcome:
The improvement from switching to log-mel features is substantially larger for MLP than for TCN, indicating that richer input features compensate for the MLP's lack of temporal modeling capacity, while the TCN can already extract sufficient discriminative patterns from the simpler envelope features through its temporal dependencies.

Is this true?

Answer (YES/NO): NO